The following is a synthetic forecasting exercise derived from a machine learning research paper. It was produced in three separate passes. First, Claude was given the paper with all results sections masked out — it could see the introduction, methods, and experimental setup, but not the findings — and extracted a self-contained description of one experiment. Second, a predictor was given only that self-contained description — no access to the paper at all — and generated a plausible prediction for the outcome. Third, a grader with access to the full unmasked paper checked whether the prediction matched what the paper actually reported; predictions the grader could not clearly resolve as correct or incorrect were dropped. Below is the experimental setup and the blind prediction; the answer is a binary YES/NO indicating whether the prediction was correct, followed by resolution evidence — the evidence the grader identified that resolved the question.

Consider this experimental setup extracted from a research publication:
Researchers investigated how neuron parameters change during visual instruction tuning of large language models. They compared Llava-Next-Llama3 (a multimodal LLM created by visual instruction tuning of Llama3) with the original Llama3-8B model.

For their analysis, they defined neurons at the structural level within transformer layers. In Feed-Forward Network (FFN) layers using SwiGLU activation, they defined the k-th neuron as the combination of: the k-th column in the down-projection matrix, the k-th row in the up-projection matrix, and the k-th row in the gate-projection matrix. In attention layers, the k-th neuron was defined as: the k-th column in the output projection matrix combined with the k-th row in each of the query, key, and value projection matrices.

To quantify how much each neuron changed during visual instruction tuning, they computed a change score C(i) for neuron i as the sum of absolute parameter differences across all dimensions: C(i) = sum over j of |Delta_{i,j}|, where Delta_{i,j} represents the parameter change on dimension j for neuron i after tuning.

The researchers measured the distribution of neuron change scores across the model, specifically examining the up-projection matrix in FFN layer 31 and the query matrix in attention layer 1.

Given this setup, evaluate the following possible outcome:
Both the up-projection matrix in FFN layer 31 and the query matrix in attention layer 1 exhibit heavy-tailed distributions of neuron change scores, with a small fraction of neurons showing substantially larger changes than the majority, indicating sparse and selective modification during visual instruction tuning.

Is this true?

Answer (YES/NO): YES